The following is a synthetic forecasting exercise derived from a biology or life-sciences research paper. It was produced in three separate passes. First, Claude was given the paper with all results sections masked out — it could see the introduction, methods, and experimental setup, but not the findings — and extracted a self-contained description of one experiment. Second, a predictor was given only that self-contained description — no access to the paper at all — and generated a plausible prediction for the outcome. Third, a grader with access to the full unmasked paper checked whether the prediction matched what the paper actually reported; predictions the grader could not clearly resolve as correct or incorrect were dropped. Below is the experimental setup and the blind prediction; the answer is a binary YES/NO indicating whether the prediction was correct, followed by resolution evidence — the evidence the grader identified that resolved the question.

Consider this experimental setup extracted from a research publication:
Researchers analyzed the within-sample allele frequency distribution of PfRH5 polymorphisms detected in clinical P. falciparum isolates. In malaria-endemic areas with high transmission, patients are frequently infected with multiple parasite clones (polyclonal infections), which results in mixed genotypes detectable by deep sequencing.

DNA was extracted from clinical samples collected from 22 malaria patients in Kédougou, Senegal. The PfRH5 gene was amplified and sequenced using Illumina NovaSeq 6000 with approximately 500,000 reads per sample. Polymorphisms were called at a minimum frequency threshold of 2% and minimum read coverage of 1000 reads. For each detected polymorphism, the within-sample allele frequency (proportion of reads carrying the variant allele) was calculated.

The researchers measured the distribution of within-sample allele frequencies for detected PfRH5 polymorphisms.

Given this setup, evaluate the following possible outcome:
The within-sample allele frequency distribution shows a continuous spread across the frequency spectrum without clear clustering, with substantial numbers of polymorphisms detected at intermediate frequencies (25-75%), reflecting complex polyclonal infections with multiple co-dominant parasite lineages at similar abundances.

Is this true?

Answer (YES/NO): NO